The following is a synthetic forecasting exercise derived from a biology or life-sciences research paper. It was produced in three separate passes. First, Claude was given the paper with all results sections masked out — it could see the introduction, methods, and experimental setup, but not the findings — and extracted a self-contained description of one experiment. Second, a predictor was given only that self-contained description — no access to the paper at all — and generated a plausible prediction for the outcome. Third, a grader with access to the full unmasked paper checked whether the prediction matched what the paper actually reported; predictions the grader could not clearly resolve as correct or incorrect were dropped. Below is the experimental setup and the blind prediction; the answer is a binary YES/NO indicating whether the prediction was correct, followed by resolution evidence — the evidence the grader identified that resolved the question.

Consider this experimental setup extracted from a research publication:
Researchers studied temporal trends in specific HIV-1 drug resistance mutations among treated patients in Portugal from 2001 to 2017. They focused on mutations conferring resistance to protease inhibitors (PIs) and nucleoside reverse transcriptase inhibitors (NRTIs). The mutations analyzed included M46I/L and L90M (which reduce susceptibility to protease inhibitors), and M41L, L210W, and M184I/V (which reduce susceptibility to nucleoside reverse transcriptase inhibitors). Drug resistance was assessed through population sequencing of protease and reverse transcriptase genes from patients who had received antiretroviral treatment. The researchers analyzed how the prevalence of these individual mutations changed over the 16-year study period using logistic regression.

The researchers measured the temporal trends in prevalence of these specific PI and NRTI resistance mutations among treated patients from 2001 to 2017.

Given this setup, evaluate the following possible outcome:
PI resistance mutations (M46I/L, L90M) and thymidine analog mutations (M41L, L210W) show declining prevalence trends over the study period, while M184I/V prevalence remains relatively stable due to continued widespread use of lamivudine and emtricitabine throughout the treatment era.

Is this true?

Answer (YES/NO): NO